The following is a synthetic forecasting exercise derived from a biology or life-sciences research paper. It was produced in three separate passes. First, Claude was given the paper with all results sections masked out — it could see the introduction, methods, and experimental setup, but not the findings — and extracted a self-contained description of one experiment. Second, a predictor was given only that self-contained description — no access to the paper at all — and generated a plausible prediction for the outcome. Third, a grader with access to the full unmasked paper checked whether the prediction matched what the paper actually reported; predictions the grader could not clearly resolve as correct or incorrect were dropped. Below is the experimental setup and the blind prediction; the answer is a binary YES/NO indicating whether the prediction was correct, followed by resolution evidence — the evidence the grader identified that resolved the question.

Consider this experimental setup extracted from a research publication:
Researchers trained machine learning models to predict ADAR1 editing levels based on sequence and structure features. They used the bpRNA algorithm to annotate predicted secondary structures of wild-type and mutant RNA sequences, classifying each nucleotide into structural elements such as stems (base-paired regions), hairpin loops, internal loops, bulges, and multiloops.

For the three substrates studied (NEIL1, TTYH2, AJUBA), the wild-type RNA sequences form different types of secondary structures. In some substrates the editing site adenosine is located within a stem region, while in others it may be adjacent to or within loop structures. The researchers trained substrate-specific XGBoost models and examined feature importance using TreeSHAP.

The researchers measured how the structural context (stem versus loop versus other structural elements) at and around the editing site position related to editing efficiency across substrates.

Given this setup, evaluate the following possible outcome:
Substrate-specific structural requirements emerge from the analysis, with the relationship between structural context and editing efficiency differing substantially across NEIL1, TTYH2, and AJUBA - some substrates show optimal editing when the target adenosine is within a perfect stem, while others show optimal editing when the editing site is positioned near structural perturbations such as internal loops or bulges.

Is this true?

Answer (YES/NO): NO